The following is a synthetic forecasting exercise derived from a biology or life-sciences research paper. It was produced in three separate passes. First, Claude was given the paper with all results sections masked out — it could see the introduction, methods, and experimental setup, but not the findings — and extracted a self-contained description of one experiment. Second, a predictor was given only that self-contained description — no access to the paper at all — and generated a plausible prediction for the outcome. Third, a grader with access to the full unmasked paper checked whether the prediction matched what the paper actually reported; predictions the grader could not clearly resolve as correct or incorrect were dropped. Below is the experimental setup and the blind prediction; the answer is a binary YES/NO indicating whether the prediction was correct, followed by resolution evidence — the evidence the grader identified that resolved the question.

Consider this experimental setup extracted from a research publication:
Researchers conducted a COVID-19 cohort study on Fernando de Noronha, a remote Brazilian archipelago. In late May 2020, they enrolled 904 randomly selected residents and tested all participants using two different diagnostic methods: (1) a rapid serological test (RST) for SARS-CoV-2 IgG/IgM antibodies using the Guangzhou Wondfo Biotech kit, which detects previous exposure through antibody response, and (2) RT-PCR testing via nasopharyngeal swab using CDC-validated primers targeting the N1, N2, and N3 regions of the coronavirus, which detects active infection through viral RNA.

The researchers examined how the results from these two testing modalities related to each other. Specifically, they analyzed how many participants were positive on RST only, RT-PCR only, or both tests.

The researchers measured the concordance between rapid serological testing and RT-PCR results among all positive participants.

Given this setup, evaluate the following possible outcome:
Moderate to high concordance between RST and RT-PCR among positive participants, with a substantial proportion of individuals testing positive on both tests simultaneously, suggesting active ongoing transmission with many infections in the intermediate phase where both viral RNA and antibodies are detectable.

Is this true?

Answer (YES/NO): NO